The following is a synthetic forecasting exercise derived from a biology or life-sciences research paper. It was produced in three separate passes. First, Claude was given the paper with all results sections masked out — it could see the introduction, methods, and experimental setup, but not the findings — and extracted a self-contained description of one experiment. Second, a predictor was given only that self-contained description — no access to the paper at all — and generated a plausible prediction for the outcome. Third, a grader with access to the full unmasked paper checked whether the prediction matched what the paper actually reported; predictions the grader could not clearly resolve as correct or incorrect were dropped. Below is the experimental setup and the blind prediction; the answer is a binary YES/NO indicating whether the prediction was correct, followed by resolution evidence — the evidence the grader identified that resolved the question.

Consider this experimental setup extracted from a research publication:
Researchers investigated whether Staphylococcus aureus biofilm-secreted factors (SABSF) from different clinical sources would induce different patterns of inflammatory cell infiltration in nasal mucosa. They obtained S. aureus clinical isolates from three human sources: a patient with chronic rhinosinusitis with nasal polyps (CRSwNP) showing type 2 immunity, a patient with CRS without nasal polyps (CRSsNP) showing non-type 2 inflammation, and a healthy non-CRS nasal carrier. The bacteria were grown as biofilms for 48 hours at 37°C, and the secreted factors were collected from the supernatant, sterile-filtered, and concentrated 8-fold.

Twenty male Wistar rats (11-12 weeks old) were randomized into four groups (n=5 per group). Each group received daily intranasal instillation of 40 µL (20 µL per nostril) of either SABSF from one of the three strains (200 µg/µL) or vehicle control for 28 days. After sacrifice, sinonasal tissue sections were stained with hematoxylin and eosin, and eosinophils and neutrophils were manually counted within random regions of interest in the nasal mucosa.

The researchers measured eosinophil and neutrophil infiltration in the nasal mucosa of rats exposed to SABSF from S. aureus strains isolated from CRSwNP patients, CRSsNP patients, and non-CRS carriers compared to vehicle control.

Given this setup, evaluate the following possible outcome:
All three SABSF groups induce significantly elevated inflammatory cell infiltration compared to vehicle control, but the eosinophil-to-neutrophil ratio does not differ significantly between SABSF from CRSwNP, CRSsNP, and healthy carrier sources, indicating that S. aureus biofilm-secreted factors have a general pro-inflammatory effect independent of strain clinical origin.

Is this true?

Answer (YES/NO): NO